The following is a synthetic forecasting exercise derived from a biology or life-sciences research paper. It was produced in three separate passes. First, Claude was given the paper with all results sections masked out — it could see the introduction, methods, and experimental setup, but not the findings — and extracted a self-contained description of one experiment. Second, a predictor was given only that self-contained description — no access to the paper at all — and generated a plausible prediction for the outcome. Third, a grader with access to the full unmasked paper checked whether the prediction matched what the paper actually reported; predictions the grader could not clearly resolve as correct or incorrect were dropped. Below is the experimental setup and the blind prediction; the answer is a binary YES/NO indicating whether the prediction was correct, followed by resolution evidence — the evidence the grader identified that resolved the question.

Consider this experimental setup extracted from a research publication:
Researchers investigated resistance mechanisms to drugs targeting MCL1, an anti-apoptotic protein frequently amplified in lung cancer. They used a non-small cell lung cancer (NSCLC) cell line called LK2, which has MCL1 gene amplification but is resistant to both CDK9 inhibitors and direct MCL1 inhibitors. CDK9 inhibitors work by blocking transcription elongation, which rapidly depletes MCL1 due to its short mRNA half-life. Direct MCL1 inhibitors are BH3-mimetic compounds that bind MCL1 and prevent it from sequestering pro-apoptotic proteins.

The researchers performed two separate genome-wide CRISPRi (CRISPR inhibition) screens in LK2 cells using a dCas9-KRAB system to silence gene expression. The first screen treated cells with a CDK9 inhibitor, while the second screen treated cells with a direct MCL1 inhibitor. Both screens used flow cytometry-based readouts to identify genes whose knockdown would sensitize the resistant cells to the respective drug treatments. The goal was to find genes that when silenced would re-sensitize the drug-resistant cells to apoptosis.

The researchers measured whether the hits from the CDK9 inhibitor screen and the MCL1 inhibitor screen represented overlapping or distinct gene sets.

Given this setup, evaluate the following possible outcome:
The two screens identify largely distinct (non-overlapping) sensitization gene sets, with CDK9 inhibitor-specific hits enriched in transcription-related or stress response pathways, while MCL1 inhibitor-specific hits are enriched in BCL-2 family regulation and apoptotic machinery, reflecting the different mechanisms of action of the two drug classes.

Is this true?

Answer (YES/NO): NO